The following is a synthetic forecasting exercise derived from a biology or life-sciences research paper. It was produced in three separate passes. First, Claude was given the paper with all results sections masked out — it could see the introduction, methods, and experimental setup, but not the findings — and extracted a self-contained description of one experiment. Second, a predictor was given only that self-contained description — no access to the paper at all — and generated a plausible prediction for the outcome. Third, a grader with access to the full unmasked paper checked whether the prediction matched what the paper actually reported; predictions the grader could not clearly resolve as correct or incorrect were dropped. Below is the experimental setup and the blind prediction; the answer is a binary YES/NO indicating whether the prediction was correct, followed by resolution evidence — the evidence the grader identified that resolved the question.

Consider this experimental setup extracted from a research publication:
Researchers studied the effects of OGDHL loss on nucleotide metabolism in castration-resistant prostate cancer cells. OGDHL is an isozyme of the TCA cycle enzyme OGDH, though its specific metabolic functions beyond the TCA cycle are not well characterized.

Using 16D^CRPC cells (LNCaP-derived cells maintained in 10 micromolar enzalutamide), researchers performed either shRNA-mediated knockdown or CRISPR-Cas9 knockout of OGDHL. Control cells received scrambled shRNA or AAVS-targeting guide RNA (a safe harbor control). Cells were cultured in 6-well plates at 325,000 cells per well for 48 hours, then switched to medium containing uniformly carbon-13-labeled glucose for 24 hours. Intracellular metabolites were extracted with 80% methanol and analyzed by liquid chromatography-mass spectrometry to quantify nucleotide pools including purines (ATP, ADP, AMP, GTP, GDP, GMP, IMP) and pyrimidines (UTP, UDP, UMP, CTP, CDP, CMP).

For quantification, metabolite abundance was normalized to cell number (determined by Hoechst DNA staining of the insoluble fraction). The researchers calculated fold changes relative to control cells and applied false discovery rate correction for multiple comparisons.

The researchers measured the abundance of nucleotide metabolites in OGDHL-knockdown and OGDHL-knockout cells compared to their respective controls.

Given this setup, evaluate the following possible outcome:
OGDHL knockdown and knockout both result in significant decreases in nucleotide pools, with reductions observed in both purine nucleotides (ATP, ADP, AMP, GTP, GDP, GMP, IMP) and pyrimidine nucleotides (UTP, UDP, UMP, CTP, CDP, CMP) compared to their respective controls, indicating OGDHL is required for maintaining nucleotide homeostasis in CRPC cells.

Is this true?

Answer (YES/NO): YES